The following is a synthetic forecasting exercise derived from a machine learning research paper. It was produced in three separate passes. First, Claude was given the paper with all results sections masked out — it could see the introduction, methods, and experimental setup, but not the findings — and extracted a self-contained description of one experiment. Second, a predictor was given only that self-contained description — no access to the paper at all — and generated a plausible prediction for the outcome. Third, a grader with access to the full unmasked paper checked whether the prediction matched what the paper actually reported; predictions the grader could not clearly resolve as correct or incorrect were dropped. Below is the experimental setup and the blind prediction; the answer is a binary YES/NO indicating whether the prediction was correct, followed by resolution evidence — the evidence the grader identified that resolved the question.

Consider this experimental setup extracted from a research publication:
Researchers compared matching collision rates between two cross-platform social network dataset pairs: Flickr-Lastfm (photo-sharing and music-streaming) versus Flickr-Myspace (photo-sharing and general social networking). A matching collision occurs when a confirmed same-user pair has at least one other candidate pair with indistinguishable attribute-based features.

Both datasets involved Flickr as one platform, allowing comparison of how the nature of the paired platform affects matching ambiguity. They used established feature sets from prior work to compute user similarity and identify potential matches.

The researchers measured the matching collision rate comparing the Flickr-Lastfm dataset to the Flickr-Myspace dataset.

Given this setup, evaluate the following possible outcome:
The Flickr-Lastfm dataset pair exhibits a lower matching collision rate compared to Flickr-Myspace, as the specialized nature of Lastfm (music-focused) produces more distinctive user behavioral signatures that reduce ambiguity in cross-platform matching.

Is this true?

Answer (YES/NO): YES